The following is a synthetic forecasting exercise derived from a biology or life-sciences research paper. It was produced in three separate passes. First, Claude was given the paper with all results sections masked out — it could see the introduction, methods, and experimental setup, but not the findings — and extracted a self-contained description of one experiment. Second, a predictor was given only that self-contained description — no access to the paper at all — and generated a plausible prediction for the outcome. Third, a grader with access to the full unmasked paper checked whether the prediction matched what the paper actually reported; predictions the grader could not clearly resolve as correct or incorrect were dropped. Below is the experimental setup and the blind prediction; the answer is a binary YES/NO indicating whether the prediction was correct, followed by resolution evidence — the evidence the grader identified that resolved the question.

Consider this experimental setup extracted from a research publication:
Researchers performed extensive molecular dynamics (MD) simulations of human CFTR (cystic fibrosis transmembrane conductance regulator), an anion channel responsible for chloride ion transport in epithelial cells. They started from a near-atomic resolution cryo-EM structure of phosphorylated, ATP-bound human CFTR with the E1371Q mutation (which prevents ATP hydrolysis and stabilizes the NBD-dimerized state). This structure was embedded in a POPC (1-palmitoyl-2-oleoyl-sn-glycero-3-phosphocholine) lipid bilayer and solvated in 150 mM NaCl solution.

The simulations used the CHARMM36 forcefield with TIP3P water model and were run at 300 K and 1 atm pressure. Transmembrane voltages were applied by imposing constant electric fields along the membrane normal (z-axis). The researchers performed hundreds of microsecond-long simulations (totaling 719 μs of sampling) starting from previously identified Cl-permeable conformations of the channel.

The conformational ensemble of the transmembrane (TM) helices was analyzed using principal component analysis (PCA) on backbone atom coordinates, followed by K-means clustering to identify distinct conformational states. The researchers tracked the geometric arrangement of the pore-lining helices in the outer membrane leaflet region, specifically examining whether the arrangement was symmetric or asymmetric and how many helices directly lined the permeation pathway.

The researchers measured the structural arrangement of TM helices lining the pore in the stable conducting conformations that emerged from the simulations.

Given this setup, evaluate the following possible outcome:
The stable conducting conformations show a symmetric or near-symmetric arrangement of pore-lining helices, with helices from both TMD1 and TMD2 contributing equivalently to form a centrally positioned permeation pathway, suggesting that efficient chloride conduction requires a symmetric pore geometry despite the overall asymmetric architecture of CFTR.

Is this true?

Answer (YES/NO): YES